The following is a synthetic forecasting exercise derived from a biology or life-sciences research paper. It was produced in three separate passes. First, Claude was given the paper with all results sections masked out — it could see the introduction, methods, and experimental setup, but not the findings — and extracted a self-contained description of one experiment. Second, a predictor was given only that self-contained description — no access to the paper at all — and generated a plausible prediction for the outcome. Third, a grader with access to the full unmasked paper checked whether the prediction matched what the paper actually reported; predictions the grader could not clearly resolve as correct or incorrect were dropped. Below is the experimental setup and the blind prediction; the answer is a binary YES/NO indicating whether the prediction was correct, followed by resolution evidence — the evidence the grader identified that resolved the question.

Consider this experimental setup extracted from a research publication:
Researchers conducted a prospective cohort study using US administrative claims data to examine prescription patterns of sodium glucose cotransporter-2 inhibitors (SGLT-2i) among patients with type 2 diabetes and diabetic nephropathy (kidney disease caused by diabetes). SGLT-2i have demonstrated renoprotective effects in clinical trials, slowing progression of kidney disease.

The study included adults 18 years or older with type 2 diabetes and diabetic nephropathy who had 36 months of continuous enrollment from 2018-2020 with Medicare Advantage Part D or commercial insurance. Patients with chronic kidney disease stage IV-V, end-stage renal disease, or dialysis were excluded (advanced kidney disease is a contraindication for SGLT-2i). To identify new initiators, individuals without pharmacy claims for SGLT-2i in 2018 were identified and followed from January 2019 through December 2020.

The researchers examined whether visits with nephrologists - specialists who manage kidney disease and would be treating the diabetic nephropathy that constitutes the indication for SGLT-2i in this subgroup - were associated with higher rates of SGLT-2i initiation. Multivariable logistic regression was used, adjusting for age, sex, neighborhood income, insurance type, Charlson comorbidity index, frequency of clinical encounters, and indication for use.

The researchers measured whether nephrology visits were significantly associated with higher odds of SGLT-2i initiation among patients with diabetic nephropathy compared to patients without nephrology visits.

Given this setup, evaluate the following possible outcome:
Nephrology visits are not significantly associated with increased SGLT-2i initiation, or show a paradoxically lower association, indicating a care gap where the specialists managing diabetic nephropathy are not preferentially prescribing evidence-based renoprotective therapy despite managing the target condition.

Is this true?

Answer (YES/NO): YES